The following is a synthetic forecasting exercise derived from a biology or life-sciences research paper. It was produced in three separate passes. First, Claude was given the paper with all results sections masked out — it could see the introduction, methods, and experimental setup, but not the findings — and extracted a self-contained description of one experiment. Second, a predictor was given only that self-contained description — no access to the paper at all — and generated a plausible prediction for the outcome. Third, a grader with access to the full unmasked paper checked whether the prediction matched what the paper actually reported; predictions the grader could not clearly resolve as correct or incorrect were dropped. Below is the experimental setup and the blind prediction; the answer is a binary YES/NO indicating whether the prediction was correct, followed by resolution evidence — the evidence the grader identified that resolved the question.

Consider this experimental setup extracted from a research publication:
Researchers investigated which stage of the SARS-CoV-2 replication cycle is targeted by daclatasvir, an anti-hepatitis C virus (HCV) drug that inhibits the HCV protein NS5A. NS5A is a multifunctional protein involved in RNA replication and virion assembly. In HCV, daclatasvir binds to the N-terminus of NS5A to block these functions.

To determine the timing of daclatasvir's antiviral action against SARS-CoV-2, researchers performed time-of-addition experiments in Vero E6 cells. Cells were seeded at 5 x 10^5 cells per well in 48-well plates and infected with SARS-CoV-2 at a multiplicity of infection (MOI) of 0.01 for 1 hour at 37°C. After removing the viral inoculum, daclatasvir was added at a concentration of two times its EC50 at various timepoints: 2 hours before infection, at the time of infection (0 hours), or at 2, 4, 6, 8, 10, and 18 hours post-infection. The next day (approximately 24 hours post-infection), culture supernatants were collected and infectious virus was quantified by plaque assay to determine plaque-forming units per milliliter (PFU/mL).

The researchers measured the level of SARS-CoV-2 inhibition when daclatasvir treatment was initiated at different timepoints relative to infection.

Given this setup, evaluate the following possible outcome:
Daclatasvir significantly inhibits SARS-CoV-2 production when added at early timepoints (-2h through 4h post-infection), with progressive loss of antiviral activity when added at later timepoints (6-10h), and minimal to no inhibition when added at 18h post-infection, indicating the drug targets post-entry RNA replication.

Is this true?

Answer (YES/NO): YES